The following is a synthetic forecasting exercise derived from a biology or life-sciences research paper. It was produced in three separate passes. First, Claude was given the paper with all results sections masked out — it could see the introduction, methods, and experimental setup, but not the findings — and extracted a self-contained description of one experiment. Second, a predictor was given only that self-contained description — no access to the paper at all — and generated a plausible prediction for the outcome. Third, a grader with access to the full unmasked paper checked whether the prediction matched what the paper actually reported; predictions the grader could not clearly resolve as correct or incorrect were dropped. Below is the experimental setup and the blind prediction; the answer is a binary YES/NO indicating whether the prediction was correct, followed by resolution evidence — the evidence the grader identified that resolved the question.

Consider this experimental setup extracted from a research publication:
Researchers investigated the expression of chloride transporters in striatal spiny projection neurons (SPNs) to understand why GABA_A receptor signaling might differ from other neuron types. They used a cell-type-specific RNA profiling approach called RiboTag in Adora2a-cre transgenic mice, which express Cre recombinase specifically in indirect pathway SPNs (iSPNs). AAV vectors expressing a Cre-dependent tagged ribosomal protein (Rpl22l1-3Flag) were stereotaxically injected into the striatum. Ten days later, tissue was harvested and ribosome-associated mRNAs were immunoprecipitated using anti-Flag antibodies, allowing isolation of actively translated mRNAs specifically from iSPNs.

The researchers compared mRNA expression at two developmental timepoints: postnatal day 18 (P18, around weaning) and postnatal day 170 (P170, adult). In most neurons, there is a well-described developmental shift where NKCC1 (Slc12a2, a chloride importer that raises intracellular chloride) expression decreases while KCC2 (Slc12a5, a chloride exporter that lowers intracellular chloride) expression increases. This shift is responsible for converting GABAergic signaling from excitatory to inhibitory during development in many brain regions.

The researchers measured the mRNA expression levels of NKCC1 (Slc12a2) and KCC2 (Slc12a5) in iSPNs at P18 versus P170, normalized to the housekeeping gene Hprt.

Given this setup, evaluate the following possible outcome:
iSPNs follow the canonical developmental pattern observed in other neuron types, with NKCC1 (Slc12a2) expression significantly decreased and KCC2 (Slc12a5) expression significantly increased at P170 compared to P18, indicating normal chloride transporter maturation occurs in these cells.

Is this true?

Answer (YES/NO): NO